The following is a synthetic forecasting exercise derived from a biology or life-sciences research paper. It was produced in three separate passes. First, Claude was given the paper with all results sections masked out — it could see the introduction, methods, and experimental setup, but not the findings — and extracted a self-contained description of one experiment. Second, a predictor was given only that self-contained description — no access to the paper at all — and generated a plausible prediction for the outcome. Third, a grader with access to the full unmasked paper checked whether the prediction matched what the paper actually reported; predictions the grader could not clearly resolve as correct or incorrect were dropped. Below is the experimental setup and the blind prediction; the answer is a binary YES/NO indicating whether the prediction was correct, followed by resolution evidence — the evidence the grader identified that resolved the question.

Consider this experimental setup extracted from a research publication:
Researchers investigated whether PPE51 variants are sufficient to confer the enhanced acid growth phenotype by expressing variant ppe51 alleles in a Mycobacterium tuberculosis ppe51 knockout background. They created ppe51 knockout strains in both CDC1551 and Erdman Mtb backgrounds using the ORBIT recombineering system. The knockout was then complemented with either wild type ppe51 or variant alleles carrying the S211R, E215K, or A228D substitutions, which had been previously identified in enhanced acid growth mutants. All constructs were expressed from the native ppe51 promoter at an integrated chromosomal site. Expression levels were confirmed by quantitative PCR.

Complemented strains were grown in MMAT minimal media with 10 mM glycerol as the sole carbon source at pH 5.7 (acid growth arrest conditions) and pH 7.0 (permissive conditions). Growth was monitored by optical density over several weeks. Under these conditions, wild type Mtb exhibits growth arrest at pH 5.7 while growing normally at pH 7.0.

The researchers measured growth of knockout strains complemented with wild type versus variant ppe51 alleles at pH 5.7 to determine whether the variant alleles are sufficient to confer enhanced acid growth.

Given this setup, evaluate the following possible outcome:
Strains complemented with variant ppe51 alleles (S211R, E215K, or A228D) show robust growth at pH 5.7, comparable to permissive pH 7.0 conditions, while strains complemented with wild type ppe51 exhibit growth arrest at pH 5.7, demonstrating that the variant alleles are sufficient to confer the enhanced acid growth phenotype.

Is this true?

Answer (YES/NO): NO